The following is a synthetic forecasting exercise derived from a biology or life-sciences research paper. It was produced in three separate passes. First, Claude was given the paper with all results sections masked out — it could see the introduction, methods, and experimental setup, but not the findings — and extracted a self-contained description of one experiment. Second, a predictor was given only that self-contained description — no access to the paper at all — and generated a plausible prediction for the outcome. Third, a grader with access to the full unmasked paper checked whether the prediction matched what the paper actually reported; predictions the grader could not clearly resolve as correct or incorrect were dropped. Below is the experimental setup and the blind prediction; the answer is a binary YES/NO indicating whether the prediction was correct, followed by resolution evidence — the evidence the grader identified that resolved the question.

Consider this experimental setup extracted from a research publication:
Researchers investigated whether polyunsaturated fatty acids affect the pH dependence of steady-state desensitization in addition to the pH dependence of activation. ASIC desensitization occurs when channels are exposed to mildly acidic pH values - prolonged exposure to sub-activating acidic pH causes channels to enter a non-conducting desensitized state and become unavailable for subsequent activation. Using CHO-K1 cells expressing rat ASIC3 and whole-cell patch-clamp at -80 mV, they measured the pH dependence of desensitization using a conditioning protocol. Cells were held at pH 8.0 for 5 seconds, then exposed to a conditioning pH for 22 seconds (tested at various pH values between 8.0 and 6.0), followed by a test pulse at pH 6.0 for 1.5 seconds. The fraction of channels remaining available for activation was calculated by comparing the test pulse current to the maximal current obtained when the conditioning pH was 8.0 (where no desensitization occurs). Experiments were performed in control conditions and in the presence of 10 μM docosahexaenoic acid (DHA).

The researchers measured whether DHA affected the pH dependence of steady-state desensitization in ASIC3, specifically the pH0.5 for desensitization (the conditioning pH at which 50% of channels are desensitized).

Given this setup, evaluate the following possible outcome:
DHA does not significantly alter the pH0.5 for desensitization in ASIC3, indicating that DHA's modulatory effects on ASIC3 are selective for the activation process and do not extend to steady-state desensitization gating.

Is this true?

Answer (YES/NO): YES